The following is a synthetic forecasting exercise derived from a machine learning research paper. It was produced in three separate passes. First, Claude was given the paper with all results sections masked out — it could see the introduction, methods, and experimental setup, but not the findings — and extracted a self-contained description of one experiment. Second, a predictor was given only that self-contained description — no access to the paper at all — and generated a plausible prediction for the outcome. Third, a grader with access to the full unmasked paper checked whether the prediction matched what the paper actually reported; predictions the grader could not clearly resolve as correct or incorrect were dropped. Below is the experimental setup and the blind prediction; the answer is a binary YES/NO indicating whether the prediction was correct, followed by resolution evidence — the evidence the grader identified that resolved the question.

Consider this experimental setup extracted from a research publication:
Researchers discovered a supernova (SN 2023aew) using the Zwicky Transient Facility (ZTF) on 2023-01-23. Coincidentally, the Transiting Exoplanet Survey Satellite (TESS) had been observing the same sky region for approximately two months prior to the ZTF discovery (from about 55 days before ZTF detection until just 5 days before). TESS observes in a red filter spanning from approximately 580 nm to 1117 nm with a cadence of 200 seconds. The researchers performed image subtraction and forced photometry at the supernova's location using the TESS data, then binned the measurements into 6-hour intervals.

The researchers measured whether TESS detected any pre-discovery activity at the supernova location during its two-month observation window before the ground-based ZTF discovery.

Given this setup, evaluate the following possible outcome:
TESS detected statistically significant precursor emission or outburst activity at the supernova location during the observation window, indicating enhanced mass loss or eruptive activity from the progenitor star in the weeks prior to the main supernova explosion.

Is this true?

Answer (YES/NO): YES